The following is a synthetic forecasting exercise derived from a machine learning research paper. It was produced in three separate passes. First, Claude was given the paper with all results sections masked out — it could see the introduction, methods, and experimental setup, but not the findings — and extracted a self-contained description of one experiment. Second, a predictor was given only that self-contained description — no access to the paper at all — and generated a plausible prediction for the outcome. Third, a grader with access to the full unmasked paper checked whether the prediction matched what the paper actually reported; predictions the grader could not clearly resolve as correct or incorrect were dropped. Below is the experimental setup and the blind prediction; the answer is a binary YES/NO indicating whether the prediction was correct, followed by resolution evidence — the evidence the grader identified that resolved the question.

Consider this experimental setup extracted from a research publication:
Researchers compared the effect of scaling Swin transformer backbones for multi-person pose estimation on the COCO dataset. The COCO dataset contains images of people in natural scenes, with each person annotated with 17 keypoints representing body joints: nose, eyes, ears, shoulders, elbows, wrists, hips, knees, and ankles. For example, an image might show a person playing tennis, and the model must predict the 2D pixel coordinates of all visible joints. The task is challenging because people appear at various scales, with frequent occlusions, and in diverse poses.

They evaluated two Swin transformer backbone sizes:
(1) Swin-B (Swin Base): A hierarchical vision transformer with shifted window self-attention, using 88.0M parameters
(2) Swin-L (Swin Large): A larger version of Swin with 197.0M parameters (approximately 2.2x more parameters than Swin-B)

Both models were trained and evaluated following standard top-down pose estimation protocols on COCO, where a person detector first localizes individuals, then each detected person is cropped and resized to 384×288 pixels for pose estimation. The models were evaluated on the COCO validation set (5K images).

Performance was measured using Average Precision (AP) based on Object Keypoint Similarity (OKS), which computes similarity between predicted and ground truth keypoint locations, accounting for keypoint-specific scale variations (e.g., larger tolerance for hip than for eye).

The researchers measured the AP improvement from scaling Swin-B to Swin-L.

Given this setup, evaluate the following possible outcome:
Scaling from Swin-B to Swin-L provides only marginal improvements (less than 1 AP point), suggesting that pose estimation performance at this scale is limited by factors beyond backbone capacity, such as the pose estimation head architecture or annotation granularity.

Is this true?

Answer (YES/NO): YES